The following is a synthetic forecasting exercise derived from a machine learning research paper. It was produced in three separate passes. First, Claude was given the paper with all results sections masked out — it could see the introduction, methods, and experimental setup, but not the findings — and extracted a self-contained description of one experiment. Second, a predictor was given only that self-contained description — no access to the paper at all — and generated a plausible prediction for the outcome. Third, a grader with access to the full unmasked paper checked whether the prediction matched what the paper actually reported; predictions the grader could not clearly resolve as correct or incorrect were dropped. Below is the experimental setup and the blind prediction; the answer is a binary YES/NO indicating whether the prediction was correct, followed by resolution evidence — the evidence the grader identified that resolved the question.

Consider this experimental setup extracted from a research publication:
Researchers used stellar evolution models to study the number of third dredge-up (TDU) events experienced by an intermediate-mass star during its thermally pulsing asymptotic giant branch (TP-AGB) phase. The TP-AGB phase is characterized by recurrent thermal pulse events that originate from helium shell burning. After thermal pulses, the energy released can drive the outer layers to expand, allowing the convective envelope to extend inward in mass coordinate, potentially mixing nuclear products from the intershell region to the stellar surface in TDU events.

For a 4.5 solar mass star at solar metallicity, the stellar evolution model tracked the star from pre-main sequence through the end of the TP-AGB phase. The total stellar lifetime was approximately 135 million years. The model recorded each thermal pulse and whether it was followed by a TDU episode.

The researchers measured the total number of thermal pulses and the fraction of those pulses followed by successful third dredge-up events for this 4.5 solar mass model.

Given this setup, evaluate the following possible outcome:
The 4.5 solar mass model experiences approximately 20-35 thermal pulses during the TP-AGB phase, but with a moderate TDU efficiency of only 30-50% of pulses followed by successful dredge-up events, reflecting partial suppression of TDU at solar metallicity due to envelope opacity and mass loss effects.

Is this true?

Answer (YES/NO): NO